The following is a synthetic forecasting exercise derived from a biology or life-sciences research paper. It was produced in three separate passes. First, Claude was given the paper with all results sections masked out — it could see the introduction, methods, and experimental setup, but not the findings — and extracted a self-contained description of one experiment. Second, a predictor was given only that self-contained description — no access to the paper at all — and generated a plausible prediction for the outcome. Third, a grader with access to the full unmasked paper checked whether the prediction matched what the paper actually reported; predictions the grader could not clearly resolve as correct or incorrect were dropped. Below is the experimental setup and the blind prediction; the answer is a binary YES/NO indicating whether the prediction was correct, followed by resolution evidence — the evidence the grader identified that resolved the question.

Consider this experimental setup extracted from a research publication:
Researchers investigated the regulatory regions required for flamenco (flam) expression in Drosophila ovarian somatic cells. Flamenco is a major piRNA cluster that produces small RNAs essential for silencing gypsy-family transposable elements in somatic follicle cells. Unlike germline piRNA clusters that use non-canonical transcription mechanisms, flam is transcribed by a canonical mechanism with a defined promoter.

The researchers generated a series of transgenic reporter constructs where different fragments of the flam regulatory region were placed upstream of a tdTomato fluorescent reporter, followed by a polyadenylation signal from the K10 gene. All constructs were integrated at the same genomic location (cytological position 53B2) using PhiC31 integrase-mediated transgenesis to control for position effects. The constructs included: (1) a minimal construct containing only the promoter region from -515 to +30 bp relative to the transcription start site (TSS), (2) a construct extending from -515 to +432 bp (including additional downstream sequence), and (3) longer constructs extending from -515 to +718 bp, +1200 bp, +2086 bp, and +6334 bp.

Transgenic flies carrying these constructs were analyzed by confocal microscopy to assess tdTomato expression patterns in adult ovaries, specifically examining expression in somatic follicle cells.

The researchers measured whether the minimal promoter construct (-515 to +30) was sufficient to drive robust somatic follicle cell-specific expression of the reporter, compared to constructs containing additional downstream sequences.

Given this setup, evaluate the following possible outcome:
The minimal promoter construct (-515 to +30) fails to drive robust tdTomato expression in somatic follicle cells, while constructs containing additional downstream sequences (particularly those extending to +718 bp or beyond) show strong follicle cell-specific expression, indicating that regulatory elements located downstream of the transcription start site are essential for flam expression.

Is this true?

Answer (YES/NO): YES